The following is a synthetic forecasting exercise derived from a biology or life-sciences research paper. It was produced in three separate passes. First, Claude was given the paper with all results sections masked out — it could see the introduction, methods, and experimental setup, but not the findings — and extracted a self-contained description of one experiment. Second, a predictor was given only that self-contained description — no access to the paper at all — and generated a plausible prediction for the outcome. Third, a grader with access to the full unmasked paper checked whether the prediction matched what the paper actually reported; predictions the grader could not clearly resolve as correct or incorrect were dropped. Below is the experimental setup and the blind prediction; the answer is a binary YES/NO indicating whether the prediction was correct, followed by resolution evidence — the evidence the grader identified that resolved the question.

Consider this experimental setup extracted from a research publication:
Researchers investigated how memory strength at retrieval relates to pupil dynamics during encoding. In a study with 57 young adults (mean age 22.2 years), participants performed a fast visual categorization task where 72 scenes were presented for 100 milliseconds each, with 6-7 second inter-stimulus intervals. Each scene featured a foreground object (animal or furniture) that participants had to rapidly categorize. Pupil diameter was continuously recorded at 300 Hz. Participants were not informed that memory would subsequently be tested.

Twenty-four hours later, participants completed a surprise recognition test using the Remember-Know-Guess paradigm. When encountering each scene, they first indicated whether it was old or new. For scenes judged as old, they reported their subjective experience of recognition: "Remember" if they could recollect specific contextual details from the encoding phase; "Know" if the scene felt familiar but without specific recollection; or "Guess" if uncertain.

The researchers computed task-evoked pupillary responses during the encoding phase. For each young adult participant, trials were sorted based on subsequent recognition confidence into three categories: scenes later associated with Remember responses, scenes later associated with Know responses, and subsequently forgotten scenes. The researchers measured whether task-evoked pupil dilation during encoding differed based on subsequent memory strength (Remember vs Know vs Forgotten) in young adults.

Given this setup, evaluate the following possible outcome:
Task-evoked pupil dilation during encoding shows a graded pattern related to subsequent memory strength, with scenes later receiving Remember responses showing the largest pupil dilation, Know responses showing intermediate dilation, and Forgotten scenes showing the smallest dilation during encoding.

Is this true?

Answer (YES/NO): NO